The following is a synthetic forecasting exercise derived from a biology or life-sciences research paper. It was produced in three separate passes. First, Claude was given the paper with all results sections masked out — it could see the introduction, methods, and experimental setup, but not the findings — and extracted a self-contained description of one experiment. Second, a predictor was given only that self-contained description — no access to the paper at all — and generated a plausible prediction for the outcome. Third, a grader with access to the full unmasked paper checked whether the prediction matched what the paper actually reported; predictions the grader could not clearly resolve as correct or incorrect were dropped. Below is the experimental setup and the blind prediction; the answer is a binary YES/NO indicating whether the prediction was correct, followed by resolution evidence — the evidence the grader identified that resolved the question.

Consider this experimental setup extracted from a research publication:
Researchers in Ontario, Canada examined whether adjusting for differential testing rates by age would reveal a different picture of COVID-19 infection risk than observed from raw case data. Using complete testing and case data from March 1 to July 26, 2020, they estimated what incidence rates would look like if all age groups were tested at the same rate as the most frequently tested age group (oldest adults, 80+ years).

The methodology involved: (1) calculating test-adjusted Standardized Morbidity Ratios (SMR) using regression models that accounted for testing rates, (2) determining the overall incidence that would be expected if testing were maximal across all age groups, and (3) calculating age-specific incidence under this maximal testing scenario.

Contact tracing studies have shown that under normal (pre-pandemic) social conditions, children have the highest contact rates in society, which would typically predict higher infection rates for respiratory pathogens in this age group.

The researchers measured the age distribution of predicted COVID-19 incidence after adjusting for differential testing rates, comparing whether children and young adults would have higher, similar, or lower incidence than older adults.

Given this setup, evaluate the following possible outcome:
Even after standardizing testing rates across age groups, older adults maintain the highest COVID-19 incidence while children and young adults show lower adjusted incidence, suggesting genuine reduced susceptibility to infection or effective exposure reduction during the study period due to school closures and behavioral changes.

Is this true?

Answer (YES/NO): NO